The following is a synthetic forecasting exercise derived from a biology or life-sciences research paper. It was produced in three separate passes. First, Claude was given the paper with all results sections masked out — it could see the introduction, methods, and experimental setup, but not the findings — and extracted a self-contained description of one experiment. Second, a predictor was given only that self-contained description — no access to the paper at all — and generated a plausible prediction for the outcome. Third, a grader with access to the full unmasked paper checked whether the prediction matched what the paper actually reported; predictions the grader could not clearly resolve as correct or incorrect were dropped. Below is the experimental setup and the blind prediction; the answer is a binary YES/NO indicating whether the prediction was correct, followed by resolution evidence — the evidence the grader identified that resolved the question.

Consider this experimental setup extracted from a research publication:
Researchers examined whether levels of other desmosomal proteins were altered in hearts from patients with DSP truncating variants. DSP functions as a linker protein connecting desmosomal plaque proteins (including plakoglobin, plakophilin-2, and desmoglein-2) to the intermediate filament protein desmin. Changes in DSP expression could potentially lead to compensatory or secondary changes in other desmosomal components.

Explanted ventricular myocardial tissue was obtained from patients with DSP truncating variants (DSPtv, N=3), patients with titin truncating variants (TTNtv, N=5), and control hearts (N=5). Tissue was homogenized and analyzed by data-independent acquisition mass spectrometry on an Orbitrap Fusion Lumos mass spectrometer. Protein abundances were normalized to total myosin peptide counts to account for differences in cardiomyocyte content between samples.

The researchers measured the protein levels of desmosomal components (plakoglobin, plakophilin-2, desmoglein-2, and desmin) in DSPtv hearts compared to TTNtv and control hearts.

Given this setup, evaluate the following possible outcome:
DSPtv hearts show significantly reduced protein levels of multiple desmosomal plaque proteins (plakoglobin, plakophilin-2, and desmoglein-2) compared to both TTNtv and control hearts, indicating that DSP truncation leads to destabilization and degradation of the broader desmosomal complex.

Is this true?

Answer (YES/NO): NO